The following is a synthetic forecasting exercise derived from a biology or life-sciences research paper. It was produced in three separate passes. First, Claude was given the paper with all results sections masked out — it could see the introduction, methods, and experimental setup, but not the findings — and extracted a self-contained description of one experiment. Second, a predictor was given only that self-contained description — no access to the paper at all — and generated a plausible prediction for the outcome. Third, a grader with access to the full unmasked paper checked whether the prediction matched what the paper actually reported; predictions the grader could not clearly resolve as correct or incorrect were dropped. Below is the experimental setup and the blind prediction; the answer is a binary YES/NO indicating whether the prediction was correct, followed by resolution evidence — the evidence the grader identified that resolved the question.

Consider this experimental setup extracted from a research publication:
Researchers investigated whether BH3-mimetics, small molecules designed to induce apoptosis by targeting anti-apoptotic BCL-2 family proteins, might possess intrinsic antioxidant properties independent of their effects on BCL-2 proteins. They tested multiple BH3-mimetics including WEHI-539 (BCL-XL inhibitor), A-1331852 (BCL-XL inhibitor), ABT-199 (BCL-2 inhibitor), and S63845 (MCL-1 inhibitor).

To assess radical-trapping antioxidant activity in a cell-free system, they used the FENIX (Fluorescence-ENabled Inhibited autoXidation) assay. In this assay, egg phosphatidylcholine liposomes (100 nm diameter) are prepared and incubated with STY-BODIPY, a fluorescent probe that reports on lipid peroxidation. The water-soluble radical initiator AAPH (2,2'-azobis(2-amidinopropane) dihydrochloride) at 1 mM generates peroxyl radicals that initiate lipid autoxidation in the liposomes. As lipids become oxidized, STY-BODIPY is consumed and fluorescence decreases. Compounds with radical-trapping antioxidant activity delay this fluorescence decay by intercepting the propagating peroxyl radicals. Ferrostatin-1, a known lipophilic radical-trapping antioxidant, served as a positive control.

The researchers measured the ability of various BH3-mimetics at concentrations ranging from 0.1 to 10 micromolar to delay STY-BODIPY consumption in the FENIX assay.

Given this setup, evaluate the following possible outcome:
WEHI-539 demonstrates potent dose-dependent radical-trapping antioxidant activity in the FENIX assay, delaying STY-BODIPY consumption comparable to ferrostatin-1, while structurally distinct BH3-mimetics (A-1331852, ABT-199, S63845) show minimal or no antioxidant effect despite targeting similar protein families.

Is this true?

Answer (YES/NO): NO